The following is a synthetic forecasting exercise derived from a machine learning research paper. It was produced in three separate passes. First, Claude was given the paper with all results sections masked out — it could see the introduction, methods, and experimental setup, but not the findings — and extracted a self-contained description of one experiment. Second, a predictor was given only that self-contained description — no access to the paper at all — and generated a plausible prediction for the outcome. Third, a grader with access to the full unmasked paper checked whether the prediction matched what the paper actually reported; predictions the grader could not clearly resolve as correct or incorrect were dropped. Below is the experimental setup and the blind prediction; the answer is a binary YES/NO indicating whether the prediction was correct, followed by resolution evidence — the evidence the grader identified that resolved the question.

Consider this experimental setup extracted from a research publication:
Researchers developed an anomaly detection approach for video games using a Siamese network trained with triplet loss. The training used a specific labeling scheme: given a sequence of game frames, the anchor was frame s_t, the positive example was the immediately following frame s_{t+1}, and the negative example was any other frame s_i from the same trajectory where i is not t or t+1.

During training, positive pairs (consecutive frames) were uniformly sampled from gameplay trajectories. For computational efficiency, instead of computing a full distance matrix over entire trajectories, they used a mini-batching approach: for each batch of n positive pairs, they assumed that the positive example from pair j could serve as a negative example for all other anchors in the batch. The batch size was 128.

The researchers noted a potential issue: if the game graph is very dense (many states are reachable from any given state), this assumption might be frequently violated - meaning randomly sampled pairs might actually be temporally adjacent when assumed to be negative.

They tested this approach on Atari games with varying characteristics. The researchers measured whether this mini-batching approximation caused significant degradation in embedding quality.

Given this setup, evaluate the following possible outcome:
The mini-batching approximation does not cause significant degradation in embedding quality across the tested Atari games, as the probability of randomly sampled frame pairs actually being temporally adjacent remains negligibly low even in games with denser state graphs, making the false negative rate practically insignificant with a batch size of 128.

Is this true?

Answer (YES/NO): YES